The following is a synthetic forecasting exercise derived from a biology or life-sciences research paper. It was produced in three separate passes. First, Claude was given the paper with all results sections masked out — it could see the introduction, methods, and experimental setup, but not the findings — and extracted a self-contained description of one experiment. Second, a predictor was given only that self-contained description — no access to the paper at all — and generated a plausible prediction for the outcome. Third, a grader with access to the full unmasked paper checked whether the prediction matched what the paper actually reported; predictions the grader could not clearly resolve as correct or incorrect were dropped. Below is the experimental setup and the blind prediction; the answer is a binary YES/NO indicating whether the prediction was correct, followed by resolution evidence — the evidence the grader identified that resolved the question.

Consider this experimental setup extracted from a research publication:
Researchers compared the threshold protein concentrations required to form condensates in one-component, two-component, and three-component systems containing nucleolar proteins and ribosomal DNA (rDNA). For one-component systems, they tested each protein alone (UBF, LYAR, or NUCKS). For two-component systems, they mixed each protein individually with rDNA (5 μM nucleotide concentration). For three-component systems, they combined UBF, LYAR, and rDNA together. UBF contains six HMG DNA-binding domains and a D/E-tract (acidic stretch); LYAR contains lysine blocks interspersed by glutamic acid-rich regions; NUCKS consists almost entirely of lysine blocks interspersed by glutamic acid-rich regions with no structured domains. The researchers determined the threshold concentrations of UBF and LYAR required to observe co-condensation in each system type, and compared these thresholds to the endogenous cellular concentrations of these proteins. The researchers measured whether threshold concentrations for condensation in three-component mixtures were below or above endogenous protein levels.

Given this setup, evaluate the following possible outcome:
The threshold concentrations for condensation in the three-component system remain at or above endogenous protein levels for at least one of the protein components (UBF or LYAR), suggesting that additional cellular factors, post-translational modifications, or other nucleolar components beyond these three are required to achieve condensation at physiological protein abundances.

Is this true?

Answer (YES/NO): NO